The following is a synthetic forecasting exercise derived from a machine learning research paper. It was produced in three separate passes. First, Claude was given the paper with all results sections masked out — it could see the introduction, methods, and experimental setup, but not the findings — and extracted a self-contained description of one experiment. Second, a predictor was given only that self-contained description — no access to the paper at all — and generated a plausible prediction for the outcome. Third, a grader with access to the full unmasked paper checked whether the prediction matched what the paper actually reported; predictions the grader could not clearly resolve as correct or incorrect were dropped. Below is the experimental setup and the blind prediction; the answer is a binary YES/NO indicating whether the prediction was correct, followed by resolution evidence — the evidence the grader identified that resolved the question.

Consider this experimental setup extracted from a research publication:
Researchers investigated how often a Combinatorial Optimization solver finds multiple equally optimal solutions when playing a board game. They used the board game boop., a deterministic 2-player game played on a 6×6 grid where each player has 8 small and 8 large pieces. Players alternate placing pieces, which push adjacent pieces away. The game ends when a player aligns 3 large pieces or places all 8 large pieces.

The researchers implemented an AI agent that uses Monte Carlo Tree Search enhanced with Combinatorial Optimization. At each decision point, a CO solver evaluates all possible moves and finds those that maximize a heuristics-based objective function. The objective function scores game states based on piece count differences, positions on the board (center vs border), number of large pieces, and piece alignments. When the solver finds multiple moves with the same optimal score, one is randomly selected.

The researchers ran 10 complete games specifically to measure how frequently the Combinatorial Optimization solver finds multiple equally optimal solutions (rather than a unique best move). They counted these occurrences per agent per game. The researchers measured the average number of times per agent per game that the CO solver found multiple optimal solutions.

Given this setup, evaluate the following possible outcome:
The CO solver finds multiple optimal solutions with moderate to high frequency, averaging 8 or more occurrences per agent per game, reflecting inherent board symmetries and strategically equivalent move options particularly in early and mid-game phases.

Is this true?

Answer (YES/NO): YES